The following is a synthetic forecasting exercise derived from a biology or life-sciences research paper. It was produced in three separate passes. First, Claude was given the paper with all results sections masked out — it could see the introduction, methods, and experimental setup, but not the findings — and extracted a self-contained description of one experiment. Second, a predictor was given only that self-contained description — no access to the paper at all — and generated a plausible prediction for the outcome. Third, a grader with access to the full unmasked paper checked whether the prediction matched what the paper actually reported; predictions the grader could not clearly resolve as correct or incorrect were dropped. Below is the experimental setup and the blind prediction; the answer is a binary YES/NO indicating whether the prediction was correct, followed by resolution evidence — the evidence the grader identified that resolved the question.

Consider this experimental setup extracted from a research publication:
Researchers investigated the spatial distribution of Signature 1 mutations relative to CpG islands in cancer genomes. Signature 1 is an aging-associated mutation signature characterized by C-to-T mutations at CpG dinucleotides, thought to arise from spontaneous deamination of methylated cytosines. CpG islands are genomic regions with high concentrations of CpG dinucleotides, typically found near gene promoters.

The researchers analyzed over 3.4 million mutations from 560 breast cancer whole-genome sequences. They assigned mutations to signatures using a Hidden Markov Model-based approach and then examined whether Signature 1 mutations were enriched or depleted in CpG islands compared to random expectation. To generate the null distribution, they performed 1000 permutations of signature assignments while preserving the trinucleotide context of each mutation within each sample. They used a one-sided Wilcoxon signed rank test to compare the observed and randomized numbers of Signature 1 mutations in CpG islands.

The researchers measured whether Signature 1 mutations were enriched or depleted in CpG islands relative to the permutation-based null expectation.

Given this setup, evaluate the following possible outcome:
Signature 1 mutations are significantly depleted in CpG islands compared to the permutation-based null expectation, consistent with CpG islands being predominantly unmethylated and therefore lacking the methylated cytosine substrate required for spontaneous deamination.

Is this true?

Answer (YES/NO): YES